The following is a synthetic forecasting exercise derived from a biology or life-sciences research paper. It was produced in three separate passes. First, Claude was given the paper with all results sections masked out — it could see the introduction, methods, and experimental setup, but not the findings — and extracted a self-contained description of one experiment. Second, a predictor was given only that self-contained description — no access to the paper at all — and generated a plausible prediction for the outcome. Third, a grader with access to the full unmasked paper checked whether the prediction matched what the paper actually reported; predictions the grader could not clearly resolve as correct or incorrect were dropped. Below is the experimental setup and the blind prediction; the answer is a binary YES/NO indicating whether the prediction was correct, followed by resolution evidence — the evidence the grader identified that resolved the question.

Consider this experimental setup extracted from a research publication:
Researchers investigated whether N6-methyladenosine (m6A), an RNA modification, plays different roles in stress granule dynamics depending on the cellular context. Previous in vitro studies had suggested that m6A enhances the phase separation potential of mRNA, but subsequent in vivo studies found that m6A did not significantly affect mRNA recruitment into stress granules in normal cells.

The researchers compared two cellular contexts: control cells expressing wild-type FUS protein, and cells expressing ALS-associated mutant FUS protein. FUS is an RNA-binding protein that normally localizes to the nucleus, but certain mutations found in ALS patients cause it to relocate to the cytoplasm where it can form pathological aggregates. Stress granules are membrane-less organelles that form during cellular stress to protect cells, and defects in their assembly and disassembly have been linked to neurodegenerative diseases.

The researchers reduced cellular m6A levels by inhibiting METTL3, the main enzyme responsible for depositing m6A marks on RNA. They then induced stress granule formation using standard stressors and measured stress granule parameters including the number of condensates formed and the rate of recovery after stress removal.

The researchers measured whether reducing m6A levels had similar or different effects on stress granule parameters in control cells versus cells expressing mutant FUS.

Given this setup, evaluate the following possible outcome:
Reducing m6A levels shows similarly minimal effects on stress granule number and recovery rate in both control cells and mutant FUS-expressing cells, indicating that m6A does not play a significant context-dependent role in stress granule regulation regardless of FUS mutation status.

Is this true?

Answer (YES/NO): NO